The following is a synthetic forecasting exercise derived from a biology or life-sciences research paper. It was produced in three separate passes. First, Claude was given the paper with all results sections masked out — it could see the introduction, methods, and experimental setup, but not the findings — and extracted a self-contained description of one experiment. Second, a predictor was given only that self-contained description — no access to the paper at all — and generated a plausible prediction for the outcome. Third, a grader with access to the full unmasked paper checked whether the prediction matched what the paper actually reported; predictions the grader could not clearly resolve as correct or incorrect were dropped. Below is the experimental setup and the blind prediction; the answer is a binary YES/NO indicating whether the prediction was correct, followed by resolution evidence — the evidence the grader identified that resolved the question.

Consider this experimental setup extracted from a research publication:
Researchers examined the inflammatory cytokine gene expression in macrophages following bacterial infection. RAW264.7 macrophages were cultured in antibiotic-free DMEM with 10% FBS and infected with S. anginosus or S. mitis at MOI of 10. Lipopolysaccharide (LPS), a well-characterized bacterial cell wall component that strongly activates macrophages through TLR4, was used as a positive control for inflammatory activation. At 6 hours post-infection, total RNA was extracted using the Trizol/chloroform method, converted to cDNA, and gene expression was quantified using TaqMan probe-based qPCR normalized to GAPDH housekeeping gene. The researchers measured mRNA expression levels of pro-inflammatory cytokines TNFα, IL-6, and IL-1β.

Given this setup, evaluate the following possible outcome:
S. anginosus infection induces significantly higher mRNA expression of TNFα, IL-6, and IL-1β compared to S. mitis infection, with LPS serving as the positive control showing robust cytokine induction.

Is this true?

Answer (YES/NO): YES